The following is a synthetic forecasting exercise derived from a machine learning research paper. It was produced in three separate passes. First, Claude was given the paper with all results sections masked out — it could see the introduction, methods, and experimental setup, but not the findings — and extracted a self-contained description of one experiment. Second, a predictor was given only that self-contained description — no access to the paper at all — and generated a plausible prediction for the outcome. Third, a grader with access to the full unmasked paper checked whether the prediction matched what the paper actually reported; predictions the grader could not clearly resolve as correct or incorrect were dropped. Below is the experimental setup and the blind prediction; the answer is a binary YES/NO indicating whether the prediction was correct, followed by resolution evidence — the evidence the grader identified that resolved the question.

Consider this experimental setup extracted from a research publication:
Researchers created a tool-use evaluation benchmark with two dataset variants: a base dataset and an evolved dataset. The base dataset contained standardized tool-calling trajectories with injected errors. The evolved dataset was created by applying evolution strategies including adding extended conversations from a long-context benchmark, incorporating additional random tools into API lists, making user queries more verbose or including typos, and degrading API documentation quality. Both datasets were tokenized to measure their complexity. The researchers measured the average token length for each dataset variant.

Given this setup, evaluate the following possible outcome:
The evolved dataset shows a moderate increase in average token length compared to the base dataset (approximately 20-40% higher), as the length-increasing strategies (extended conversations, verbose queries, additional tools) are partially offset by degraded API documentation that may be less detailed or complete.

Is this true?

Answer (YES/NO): NO